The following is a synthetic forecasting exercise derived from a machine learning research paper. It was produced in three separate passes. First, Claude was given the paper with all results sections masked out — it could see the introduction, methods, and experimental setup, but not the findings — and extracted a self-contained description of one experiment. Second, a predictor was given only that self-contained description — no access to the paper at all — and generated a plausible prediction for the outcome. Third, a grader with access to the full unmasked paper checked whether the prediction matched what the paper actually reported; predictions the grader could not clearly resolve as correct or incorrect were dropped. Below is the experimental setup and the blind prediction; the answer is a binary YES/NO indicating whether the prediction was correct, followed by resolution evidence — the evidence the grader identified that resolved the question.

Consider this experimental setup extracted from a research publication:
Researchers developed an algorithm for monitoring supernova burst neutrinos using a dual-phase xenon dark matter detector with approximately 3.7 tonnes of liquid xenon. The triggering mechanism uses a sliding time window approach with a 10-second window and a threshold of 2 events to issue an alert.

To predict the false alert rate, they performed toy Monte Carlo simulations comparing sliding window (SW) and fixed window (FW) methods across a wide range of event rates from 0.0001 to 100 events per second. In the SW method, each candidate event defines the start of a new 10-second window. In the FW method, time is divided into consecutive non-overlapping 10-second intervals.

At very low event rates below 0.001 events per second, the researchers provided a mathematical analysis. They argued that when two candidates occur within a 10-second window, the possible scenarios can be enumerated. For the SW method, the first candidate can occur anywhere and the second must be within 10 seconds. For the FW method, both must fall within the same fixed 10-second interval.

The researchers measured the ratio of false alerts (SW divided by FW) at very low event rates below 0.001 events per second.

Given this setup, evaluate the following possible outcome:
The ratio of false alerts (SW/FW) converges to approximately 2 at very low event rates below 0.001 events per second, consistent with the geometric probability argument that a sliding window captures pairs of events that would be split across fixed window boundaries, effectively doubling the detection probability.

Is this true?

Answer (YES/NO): YES